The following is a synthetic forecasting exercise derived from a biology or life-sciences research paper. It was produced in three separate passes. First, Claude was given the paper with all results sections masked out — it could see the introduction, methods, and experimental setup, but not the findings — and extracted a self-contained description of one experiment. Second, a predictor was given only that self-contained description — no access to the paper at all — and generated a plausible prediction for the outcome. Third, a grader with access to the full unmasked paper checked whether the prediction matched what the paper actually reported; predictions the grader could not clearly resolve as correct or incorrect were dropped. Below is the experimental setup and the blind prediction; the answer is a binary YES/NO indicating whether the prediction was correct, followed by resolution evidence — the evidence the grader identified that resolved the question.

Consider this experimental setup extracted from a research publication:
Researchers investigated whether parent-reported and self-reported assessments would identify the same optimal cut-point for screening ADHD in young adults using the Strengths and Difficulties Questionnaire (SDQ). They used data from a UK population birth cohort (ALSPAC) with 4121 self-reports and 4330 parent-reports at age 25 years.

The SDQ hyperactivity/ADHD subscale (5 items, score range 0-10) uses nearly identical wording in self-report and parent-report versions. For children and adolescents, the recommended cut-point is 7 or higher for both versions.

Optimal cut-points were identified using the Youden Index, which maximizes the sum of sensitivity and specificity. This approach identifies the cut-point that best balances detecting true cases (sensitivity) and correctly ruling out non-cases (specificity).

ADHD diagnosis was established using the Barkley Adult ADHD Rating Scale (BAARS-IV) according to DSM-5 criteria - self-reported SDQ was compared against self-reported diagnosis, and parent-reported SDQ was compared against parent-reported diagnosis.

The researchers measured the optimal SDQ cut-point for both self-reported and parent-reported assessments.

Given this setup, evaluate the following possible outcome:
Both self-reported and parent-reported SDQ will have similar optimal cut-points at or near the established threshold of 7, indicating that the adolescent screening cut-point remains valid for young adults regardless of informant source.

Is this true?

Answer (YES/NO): NO